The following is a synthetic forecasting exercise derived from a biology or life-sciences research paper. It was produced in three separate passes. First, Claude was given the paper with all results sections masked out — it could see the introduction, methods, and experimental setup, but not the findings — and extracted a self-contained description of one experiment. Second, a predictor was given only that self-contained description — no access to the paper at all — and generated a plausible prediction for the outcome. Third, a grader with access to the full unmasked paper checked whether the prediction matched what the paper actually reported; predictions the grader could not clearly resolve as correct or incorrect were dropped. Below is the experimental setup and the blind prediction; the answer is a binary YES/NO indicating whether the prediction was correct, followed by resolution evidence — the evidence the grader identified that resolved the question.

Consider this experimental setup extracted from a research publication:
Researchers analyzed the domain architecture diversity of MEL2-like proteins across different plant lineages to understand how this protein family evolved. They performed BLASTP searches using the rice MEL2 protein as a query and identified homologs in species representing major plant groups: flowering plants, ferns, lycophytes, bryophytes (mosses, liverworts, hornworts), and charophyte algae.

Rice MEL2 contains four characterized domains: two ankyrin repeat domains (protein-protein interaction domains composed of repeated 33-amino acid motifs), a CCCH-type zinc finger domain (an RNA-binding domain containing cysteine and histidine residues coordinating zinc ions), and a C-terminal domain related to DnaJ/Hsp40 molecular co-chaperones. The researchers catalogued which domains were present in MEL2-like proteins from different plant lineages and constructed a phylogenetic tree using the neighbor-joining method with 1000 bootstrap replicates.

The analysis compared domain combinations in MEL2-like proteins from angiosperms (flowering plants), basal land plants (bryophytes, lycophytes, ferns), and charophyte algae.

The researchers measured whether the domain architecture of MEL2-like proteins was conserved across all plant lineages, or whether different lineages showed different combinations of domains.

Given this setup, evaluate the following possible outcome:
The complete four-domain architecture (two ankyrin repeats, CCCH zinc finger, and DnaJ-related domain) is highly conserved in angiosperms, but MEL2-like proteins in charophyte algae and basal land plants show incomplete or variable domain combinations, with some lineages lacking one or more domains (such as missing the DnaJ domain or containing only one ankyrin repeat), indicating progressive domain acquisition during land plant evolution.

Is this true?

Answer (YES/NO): NO